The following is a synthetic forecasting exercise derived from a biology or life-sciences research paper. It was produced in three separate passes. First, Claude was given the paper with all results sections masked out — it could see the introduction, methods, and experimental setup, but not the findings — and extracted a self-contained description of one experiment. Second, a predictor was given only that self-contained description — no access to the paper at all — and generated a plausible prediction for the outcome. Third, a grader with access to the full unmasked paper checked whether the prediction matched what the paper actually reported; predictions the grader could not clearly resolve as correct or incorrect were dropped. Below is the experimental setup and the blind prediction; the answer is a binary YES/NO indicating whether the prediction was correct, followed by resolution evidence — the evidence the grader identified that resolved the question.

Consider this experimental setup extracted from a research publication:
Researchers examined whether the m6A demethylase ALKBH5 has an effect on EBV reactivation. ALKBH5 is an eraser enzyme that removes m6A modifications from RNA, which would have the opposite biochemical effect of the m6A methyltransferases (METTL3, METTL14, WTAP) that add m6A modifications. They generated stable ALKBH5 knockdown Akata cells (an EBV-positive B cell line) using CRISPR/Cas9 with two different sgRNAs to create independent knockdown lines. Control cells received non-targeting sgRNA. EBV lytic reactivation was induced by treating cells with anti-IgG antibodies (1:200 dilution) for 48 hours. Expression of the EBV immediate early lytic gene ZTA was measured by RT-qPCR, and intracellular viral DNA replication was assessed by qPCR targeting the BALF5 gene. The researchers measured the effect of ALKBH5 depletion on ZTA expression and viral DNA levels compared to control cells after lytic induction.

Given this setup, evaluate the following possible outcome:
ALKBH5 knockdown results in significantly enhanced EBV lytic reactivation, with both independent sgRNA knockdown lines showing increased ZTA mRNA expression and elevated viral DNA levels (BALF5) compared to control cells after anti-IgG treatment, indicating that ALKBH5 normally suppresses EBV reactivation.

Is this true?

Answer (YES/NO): NO